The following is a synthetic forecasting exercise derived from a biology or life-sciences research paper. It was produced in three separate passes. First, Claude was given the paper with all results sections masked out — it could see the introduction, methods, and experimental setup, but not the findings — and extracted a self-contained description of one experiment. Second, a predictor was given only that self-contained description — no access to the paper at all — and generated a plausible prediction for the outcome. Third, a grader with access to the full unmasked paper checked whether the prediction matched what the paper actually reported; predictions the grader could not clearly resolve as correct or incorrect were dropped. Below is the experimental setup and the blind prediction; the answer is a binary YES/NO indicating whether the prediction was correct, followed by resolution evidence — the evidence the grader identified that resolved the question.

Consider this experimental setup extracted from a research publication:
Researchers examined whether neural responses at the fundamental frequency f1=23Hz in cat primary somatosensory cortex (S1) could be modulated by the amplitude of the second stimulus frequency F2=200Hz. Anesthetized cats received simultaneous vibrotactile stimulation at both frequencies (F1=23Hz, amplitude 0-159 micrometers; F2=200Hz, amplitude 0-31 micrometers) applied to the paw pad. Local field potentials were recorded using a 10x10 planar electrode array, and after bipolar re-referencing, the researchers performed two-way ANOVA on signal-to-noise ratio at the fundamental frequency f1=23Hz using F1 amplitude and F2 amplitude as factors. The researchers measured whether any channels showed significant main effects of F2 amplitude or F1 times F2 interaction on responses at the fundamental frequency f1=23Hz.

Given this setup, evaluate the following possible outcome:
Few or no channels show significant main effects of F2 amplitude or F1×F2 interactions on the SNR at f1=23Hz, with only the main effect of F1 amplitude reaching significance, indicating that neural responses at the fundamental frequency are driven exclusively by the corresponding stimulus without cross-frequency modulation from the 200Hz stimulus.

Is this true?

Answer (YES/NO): NO